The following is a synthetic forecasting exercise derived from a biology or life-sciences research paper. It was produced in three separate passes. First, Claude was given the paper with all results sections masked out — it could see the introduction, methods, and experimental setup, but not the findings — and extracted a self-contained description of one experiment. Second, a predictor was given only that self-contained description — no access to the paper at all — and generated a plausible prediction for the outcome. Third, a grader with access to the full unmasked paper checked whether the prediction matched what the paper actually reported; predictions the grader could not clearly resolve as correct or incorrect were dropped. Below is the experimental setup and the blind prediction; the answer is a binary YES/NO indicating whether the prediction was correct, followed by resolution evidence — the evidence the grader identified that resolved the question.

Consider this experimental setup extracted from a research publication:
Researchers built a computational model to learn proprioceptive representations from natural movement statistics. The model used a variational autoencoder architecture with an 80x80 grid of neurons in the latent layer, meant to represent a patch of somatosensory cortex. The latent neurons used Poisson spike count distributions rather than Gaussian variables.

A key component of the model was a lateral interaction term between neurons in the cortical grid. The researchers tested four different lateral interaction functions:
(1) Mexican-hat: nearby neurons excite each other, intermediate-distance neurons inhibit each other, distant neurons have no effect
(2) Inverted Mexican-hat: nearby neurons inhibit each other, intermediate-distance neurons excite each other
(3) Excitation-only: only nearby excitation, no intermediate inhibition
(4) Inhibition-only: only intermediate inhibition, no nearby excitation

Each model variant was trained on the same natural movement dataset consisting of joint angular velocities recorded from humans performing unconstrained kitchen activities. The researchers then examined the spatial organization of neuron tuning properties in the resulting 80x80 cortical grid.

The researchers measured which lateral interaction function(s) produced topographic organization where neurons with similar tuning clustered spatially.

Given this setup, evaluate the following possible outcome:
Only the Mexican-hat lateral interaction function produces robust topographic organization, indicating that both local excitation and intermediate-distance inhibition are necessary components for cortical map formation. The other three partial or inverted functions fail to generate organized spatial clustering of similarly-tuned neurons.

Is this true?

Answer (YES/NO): YES